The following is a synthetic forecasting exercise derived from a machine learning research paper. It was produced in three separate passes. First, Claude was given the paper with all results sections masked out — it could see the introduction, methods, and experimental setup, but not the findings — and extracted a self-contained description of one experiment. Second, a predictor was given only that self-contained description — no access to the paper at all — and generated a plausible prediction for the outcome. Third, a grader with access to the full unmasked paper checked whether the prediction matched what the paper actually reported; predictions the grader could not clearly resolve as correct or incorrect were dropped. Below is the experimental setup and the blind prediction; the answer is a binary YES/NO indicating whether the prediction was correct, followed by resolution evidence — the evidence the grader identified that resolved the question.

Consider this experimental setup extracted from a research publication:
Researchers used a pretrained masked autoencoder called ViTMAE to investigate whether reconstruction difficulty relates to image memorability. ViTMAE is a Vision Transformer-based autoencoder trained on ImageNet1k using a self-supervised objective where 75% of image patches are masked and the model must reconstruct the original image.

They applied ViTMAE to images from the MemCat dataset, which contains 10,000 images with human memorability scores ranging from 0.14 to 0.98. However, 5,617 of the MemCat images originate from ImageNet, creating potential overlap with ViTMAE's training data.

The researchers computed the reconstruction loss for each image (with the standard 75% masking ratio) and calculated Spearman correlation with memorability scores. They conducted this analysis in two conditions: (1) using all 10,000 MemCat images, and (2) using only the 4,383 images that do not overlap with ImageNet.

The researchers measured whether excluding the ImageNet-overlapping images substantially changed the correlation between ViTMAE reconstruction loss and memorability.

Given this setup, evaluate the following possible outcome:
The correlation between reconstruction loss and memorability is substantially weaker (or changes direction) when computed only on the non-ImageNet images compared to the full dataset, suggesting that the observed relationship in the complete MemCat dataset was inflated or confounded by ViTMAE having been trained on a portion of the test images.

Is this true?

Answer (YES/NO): NO